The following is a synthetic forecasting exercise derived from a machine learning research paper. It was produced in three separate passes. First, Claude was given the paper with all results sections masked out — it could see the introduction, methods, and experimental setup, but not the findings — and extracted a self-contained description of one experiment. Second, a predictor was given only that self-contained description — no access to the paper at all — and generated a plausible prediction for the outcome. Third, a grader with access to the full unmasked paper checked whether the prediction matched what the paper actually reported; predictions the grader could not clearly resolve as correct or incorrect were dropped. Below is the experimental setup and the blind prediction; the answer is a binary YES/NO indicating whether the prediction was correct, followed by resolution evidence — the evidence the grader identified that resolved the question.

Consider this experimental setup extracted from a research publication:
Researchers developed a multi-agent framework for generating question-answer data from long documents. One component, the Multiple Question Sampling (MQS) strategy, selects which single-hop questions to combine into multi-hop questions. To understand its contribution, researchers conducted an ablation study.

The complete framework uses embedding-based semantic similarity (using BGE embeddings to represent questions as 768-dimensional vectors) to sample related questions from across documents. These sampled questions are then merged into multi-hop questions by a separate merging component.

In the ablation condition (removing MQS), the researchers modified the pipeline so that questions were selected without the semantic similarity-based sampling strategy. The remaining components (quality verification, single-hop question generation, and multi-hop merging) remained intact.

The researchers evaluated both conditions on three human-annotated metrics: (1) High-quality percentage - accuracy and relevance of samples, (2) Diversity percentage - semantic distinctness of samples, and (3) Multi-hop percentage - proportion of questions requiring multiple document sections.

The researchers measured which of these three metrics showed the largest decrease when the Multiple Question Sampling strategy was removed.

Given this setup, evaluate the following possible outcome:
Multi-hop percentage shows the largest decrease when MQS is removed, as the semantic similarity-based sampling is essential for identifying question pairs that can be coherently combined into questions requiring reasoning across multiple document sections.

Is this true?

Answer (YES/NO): NO